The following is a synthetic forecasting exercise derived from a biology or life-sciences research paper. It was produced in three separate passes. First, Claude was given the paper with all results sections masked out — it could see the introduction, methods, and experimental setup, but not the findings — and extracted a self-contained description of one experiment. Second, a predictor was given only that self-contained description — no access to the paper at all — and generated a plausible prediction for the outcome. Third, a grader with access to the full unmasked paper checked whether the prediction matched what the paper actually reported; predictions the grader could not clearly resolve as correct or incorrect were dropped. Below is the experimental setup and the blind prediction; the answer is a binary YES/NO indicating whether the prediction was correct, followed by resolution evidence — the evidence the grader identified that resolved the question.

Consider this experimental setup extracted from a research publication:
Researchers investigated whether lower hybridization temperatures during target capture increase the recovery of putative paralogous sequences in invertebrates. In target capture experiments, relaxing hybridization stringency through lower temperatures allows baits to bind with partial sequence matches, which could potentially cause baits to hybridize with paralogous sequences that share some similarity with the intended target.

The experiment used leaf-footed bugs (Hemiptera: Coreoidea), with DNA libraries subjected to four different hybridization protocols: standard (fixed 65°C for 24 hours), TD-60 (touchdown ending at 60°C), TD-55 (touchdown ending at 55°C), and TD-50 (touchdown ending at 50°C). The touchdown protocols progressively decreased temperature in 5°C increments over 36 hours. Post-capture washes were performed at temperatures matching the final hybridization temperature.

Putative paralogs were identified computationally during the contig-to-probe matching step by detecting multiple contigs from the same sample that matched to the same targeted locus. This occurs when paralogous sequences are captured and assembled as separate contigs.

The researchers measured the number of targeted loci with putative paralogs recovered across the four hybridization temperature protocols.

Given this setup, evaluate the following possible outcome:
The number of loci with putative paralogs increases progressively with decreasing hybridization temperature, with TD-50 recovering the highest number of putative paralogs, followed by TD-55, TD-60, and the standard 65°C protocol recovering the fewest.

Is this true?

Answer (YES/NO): NO